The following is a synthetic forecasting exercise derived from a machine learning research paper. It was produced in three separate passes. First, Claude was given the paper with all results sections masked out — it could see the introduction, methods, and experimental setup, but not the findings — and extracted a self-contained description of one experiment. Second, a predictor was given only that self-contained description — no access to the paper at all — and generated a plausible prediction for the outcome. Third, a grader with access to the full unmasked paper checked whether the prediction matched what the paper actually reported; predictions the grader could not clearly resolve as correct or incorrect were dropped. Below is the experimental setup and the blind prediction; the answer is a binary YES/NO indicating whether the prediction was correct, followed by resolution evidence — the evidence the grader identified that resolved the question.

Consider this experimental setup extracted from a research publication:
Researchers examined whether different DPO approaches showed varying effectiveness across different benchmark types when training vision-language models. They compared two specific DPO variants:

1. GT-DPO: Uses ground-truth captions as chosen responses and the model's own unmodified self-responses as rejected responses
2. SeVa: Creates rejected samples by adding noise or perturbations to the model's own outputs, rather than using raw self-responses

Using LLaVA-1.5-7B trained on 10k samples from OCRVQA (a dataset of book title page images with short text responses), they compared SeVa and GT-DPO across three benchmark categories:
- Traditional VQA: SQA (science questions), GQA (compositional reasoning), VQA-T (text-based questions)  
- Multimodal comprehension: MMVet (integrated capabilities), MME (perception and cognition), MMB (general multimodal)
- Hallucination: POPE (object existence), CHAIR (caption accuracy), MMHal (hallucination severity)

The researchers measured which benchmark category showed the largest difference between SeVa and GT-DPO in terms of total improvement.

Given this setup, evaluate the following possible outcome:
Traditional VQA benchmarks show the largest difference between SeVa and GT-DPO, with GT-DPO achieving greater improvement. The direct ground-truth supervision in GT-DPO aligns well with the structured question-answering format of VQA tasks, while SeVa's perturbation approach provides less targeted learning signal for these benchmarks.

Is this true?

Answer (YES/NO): NO